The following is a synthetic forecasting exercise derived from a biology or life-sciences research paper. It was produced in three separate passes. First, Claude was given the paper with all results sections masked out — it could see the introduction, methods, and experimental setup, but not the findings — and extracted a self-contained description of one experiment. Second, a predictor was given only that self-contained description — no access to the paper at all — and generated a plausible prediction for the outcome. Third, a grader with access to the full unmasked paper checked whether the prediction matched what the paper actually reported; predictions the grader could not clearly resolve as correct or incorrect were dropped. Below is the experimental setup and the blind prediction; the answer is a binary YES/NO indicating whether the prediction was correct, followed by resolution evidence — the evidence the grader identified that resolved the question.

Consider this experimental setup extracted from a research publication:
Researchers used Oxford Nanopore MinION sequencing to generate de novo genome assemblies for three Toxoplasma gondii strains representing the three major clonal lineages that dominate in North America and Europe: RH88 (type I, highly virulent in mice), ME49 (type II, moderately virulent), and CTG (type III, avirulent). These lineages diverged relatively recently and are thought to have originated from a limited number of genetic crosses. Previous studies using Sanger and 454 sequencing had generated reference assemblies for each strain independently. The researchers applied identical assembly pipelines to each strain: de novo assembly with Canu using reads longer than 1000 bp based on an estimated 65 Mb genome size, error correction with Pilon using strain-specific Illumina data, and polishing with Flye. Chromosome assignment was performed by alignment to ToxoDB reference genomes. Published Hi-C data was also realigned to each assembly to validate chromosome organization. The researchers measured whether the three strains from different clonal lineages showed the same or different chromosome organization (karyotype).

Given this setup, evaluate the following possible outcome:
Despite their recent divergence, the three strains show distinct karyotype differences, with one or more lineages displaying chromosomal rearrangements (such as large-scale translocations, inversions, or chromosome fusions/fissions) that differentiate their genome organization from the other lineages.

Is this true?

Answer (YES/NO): NO